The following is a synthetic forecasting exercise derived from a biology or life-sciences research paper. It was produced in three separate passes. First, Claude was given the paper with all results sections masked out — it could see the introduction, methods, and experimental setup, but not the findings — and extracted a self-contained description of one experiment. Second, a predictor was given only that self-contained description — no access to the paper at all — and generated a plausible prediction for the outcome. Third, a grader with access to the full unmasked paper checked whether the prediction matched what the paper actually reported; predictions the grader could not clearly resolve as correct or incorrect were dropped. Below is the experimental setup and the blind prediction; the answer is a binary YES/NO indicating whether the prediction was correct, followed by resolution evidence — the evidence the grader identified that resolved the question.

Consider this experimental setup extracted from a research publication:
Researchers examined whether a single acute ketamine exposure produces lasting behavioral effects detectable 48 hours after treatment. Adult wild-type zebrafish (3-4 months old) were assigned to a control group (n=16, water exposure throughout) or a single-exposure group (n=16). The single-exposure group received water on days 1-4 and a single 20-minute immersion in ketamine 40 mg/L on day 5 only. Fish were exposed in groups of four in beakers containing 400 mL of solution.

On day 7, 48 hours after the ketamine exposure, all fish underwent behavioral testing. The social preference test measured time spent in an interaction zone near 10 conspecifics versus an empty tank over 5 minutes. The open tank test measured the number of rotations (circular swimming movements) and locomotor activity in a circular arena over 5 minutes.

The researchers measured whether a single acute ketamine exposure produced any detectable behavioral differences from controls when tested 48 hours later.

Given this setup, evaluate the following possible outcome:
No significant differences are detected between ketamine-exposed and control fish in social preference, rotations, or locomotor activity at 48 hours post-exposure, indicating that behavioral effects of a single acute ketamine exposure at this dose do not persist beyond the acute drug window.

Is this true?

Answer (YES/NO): YES